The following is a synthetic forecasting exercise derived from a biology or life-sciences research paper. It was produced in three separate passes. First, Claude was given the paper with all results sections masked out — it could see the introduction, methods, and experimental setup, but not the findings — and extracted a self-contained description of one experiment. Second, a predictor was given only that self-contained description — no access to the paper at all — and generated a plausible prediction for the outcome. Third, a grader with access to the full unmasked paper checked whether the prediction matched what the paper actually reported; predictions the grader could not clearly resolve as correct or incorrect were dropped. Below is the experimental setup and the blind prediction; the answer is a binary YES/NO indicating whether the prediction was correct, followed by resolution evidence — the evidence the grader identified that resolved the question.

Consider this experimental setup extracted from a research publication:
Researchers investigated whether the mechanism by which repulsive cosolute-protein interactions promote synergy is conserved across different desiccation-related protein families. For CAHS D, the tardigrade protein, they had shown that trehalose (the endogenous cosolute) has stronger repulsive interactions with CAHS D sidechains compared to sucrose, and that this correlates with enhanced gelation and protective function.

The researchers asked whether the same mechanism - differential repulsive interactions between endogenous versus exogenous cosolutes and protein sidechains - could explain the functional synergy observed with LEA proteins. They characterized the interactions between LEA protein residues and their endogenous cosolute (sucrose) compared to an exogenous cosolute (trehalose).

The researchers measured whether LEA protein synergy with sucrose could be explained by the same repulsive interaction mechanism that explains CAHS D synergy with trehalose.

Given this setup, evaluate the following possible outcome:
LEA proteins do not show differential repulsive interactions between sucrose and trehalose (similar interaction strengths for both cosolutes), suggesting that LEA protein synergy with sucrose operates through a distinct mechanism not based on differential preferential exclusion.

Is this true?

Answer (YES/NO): NO